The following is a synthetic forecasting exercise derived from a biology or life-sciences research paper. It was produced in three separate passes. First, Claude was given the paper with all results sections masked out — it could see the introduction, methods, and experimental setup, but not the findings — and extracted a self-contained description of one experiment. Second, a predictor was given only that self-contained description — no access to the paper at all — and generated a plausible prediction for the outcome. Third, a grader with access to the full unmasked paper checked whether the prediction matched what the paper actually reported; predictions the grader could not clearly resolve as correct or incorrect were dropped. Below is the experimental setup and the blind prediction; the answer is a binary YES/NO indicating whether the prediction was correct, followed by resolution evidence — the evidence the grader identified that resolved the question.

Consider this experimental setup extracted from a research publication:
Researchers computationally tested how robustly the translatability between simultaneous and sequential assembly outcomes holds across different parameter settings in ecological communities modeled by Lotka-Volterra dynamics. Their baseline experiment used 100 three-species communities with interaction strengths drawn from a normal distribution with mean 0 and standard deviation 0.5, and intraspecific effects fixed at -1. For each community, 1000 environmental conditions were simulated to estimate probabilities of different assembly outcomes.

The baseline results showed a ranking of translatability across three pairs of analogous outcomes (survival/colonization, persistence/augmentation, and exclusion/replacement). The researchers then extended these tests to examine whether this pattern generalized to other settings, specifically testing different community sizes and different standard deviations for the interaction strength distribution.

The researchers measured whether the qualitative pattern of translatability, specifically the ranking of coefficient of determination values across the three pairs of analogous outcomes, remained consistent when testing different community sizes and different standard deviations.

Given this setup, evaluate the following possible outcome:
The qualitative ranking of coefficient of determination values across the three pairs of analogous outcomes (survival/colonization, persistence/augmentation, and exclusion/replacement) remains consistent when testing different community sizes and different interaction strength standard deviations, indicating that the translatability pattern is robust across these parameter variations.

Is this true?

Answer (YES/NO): YES